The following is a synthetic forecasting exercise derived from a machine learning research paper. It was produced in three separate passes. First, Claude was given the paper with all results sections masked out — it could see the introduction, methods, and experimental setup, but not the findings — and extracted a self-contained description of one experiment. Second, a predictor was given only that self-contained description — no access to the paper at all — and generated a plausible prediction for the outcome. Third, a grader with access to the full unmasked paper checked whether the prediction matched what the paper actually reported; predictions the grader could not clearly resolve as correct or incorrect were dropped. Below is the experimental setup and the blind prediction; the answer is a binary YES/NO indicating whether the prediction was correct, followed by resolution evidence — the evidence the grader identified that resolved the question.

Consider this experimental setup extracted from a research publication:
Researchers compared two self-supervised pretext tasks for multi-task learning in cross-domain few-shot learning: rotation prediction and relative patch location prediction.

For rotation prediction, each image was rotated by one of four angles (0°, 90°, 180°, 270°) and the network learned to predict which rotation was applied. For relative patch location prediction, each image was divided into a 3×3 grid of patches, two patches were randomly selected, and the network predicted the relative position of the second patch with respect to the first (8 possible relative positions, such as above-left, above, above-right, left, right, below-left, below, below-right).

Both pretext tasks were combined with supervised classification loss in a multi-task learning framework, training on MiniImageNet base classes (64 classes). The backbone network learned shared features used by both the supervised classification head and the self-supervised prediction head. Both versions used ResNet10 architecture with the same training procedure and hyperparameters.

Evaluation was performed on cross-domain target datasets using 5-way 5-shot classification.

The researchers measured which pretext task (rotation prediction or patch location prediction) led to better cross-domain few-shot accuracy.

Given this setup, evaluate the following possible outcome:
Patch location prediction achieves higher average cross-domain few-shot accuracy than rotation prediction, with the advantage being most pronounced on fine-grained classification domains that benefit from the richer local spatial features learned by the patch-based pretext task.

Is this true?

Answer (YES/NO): NO